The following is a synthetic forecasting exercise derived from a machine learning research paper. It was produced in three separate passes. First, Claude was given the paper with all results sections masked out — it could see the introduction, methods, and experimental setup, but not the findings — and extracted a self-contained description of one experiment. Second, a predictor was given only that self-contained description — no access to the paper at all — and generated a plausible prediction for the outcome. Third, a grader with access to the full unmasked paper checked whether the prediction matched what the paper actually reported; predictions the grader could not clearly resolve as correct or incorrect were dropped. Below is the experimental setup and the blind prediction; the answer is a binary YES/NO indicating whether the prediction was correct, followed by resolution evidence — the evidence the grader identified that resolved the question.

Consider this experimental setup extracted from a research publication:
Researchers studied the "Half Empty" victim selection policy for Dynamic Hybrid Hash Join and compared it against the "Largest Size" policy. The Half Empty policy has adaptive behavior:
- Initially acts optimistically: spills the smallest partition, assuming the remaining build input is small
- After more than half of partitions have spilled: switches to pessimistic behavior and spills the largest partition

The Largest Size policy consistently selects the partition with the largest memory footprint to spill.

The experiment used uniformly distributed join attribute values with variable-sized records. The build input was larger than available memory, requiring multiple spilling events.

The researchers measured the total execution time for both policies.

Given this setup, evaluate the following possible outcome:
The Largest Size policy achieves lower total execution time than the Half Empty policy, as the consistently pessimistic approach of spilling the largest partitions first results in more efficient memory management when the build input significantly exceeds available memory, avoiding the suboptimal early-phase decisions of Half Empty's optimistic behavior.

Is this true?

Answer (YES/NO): NO